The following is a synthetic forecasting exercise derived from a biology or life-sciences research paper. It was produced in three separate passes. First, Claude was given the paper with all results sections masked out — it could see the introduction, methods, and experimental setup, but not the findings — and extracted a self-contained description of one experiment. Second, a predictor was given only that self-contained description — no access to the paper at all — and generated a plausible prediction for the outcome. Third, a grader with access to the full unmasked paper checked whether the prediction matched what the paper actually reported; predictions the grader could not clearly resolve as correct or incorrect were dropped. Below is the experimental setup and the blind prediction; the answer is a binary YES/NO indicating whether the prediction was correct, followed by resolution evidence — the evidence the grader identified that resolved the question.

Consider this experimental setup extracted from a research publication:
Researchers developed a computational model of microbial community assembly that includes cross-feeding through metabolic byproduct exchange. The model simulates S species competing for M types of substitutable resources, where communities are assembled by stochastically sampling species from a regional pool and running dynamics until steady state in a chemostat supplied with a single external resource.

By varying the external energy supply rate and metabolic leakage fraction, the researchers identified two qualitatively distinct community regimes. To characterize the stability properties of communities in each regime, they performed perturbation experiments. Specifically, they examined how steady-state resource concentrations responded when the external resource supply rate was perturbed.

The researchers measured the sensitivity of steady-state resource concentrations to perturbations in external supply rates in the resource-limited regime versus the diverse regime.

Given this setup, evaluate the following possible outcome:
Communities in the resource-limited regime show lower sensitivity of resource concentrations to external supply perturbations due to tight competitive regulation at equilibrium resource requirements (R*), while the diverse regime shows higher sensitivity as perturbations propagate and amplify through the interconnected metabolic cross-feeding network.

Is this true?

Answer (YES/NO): NO